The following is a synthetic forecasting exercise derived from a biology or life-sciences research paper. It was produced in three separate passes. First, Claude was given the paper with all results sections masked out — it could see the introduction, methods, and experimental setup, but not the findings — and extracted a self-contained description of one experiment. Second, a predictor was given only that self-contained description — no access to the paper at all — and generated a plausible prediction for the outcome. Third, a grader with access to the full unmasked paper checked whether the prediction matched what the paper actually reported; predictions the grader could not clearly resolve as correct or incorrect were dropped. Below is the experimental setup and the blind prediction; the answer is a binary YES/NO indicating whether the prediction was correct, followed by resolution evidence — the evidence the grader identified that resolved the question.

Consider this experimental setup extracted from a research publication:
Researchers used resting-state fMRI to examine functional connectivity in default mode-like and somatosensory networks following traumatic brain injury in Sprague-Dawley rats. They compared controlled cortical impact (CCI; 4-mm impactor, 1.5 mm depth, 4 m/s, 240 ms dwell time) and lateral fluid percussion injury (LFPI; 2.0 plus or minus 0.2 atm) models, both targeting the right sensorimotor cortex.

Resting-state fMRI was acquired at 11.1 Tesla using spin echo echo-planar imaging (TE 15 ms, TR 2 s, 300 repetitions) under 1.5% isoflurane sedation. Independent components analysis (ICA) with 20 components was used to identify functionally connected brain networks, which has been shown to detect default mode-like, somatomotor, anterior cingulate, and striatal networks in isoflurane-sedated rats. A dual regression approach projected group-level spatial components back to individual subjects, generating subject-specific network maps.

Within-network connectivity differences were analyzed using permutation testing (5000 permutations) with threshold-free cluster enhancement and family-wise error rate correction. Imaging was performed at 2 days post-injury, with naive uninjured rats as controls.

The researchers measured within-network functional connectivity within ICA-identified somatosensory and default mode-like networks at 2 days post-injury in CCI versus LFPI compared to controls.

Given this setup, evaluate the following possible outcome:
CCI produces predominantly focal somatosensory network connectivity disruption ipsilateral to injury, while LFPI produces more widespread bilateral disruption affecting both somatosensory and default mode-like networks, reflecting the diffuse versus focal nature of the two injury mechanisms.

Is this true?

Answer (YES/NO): NO